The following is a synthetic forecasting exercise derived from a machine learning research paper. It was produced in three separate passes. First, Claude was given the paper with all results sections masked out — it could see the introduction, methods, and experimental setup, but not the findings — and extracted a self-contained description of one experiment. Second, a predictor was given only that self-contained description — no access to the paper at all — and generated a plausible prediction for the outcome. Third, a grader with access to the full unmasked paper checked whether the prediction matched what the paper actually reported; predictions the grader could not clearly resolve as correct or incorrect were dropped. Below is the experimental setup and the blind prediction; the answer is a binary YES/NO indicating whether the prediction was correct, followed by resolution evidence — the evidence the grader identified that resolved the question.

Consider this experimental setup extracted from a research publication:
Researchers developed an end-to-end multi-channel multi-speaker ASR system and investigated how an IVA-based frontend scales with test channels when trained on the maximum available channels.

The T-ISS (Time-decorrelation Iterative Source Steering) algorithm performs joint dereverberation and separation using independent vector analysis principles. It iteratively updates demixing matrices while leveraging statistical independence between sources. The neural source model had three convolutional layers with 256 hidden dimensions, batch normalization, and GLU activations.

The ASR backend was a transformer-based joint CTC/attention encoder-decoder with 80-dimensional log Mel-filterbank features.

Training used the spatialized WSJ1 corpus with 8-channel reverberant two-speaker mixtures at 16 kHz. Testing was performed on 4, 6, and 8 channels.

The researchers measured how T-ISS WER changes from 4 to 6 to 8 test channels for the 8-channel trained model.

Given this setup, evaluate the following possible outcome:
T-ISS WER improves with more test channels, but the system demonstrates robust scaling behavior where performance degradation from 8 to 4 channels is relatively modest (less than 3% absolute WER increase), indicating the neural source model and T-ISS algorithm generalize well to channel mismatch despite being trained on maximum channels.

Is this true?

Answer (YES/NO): YES